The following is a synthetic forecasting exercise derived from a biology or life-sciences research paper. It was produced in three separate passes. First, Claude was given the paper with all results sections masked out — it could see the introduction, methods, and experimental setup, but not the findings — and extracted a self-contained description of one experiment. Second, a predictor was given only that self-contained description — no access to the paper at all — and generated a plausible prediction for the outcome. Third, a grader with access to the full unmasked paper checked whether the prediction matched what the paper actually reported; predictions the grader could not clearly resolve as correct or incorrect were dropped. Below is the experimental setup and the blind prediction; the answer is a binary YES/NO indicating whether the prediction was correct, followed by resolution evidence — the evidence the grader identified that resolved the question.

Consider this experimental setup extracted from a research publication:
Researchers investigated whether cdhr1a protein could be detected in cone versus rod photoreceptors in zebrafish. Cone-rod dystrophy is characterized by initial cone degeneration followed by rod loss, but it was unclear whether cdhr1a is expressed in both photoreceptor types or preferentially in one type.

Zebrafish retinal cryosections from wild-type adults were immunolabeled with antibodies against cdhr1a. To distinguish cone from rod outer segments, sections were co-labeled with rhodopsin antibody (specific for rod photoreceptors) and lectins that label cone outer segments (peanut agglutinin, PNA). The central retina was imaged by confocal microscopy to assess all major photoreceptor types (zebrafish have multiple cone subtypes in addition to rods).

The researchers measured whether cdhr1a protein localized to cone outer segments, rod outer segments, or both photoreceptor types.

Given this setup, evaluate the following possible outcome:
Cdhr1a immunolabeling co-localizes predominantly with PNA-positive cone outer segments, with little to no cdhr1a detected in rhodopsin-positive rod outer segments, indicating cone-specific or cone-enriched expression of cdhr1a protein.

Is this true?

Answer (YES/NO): NO